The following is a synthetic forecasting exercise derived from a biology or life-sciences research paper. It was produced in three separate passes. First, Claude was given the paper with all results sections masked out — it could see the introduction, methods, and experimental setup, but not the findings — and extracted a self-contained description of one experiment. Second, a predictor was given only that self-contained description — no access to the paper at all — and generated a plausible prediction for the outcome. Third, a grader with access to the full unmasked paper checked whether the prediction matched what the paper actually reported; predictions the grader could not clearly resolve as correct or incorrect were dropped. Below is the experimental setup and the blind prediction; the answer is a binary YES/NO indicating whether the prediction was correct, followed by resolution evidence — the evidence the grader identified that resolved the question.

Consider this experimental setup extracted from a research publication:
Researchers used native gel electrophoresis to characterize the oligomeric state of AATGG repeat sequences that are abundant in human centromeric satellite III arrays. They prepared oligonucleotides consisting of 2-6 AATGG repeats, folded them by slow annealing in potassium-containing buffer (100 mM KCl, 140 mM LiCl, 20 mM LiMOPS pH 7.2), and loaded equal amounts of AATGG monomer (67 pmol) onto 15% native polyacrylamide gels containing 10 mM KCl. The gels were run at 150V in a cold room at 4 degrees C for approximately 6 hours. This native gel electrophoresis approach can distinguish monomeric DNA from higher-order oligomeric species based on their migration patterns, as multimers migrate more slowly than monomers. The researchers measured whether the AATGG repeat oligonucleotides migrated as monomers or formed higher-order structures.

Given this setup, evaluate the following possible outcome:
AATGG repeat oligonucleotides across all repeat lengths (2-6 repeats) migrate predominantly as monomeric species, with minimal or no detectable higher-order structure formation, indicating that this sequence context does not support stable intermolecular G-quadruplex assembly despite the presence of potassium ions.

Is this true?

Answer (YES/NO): NO